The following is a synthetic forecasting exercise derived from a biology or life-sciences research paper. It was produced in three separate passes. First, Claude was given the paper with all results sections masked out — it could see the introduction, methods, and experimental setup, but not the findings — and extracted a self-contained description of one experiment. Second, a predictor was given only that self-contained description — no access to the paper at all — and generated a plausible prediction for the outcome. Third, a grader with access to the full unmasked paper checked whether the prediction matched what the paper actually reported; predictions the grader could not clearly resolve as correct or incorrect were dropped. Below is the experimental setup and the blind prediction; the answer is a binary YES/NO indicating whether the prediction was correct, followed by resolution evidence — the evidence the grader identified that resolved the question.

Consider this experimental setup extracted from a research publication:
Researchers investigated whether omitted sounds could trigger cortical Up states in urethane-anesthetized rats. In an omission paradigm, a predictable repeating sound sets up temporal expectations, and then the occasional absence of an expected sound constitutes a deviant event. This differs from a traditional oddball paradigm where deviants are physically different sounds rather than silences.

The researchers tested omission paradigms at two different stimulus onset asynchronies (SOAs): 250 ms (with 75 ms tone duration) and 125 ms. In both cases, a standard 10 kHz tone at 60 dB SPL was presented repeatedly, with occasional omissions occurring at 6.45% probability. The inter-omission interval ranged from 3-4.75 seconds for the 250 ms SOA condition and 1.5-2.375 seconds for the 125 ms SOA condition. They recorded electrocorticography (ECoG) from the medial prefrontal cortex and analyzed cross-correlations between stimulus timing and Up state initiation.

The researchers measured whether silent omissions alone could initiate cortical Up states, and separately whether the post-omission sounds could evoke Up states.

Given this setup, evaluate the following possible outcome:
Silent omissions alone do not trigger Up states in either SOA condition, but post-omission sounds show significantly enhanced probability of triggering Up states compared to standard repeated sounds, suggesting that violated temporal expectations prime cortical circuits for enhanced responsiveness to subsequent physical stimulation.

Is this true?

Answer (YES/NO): NO